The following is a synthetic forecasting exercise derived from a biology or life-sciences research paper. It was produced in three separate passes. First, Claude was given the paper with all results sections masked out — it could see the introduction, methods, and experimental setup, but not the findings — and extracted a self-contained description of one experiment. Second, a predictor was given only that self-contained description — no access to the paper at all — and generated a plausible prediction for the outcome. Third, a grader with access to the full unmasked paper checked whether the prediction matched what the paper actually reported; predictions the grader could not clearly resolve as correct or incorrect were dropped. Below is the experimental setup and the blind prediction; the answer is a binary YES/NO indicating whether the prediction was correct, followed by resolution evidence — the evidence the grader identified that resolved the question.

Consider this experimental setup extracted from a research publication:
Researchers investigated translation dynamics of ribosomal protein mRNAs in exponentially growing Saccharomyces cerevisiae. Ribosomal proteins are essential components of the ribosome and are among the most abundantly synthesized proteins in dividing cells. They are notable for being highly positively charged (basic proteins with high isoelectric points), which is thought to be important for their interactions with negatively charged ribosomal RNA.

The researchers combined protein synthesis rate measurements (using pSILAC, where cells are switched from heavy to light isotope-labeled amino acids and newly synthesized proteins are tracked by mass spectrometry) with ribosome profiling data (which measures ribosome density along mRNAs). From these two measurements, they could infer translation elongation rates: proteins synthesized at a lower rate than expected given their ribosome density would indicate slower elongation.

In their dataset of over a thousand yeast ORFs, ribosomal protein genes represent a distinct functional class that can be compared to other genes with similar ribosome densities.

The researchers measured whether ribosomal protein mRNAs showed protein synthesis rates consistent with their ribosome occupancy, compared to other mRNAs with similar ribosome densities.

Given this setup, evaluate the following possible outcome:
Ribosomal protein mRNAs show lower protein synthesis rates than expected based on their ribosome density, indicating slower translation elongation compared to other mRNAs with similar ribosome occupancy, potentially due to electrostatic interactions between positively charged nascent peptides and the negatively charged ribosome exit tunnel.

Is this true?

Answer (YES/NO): YES